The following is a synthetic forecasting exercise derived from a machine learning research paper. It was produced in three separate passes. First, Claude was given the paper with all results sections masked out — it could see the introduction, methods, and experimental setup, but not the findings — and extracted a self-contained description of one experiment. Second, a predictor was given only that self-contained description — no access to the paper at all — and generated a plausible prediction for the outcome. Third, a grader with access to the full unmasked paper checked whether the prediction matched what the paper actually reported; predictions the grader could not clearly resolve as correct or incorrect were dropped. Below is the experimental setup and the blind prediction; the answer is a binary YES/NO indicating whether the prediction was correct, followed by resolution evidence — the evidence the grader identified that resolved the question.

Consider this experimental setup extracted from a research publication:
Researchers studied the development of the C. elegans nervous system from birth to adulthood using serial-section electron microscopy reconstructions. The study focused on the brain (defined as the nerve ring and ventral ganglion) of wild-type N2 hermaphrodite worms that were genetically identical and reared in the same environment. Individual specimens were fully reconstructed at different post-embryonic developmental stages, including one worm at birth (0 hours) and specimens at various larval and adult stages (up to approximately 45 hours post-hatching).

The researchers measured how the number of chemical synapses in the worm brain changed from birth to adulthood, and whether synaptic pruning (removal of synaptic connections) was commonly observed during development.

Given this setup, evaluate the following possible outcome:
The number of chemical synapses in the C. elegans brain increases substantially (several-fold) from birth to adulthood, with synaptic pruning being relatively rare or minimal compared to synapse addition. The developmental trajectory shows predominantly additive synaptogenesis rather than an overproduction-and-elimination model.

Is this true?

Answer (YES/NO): YES